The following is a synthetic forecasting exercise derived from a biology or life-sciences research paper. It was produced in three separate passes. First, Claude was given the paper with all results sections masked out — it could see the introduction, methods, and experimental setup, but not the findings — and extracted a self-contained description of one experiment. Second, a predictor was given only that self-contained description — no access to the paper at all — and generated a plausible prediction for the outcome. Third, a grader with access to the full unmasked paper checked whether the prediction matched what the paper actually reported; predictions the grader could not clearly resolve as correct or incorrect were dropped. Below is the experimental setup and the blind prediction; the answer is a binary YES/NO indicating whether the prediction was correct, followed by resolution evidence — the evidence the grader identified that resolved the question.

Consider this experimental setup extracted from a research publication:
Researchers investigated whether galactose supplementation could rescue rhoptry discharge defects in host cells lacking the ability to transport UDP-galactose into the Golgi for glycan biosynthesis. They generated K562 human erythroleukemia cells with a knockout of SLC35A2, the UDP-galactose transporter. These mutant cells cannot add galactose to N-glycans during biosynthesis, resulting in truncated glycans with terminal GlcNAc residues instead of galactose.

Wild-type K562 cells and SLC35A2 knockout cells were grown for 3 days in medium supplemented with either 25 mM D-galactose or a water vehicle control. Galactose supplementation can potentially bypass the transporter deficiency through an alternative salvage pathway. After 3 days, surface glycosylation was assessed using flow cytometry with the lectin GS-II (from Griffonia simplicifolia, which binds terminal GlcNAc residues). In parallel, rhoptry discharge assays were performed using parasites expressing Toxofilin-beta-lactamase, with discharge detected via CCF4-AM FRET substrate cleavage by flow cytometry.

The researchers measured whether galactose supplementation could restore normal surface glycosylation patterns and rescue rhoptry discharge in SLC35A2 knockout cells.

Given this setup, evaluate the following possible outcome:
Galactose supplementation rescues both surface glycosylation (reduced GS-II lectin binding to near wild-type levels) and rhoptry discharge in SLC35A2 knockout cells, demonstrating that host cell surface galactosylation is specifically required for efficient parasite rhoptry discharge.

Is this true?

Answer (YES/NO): NO